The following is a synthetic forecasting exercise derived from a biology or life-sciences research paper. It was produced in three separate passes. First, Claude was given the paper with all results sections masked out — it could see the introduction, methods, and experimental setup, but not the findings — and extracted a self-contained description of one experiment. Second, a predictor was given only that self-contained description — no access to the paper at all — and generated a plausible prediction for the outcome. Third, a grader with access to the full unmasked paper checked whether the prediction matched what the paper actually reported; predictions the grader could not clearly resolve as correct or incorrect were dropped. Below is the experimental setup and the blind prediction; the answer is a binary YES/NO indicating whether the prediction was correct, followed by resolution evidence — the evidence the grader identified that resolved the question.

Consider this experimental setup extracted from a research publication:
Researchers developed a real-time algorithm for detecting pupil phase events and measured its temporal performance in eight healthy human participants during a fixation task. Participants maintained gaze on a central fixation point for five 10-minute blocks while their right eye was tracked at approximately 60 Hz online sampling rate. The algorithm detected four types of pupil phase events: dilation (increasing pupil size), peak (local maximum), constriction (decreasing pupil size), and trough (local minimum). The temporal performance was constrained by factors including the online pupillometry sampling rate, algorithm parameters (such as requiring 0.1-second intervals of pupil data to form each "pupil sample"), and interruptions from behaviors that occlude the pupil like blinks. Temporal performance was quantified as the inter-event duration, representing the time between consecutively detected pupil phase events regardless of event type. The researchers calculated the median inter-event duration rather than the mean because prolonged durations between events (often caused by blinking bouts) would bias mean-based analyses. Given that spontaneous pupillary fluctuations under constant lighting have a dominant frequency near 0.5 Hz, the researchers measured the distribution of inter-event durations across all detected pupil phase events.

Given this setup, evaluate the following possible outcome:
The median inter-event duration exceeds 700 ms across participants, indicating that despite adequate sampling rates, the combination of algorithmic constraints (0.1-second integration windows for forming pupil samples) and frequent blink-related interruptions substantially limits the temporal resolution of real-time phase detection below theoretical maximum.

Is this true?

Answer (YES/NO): NO